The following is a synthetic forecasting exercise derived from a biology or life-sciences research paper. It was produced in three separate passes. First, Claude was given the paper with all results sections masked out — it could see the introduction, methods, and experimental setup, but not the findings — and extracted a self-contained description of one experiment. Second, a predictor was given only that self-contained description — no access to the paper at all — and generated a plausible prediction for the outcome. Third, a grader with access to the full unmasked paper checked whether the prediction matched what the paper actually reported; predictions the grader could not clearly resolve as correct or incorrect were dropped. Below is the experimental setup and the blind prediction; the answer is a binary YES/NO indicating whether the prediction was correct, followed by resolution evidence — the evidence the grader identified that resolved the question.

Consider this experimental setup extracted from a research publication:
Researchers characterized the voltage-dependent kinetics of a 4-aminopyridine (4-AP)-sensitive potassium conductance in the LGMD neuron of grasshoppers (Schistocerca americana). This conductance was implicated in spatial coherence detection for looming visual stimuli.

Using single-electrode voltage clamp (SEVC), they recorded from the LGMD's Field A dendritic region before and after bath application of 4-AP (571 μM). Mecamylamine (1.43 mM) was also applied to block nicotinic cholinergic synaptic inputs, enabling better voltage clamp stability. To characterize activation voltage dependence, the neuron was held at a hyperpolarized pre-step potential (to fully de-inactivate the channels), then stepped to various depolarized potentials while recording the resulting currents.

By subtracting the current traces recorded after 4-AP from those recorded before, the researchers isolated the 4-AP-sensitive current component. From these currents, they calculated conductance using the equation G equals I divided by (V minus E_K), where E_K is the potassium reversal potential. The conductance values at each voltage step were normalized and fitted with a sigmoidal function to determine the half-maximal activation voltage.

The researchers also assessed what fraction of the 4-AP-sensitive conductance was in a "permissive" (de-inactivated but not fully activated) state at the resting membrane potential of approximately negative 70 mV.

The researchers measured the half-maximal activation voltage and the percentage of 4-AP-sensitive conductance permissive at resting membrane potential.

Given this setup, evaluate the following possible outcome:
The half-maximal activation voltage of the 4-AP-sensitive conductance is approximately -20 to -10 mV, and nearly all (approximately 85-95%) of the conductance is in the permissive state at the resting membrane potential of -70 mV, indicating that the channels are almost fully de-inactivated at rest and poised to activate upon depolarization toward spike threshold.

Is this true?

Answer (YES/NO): NO